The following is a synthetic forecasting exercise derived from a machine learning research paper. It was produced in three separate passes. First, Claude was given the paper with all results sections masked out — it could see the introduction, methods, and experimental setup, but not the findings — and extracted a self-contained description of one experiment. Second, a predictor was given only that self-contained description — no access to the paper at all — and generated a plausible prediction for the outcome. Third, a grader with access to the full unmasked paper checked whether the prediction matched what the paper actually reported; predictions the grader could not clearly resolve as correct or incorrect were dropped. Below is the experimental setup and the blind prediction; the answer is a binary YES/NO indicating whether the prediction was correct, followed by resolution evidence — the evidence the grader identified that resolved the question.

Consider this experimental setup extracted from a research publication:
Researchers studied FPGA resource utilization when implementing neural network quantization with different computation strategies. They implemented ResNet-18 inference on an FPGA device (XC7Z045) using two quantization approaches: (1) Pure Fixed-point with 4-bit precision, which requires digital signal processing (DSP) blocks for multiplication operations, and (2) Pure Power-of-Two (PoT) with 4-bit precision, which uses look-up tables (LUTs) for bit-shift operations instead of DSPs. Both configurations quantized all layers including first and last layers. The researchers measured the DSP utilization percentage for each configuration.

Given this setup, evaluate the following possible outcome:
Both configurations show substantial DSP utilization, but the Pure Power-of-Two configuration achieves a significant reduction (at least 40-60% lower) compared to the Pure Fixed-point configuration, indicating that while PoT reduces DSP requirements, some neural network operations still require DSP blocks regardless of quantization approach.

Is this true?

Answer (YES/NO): NO